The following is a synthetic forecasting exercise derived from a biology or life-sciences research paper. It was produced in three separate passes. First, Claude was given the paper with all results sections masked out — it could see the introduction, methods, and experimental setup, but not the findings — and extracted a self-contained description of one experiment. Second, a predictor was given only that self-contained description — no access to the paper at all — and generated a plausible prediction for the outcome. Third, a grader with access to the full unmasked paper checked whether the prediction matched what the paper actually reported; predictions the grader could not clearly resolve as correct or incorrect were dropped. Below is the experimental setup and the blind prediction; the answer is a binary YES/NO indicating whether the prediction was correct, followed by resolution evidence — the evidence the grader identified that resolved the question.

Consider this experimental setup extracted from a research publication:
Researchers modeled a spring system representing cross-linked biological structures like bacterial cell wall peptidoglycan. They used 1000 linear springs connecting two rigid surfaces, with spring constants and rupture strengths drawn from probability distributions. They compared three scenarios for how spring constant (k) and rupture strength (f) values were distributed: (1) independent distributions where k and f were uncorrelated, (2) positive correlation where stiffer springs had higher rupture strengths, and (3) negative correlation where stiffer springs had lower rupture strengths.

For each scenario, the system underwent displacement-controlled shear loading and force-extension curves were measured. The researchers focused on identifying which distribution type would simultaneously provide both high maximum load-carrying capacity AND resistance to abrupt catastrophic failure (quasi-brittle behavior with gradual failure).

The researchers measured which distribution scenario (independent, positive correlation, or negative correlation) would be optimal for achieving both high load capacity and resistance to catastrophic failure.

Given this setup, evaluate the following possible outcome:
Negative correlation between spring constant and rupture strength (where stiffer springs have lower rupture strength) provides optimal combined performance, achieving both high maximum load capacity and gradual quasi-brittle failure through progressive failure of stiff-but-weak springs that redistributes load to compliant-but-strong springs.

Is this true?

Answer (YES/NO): NO